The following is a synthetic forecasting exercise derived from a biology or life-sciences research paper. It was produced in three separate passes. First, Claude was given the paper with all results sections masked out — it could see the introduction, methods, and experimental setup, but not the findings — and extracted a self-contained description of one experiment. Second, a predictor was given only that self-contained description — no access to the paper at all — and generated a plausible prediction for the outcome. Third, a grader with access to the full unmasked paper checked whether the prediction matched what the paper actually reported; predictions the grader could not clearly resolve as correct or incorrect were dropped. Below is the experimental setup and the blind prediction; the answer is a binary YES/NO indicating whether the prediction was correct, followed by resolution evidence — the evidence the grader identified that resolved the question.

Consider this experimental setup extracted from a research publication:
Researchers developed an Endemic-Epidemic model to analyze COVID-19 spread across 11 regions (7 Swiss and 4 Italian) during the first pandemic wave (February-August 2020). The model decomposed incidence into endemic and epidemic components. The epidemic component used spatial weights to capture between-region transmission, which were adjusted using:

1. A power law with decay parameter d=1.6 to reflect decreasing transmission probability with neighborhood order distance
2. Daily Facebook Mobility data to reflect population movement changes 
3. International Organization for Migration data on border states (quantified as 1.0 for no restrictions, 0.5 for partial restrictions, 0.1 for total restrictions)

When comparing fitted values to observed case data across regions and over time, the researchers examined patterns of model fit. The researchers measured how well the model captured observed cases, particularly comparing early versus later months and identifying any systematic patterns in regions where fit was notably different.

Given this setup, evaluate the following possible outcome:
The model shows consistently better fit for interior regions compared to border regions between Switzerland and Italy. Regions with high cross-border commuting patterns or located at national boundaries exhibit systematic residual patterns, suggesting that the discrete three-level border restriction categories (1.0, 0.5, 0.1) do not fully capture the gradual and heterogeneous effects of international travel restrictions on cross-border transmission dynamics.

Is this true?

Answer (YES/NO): NO